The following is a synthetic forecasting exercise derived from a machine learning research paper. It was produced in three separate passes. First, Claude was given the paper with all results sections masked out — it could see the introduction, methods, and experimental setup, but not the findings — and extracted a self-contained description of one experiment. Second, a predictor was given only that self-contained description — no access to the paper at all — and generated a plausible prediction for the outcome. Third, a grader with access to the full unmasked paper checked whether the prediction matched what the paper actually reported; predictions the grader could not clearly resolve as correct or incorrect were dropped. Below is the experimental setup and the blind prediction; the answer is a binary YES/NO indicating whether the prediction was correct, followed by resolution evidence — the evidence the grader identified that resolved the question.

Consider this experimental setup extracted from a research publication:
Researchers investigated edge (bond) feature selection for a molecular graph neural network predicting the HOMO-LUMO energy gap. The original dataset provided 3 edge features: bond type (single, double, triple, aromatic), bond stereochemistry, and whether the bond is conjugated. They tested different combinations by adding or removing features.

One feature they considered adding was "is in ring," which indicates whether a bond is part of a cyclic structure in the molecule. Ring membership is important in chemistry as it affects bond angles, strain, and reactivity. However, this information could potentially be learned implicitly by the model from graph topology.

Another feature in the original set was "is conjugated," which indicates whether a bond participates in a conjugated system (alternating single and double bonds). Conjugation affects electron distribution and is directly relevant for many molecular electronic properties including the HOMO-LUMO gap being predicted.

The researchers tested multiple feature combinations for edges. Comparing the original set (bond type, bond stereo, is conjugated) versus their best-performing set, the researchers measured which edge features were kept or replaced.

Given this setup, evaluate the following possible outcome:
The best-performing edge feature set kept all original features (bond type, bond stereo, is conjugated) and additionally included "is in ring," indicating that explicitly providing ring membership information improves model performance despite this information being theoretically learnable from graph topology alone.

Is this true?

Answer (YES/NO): NO